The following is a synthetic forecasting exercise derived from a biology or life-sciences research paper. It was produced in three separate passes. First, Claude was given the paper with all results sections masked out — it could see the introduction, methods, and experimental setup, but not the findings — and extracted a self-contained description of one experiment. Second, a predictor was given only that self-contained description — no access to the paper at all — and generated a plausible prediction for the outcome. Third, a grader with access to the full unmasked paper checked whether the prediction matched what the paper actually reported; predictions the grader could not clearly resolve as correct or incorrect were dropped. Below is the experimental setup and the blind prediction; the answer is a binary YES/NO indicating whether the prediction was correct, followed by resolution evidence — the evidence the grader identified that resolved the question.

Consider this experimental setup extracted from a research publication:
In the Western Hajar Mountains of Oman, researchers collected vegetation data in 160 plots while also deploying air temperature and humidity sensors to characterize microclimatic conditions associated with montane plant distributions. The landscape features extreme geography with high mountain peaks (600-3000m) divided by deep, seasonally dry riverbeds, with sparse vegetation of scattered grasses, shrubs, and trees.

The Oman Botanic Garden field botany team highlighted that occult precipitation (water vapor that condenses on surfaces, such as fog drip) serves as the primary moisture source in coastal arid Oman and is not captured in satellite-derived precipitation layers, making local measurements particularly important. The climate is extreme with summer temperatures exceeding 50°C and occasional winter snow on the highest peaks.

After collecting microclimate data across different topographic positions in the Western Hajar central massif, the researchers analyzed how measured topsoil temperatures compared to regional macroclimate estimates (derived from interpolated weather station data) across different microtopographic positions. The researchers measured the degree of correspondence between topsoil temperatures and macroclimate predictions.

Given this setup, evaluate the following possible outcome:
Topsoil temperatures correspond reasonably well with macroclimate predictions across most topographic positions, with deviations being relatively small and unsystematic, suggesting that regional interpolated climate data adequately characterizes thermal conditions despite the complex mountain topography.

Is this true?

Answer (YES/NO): NO